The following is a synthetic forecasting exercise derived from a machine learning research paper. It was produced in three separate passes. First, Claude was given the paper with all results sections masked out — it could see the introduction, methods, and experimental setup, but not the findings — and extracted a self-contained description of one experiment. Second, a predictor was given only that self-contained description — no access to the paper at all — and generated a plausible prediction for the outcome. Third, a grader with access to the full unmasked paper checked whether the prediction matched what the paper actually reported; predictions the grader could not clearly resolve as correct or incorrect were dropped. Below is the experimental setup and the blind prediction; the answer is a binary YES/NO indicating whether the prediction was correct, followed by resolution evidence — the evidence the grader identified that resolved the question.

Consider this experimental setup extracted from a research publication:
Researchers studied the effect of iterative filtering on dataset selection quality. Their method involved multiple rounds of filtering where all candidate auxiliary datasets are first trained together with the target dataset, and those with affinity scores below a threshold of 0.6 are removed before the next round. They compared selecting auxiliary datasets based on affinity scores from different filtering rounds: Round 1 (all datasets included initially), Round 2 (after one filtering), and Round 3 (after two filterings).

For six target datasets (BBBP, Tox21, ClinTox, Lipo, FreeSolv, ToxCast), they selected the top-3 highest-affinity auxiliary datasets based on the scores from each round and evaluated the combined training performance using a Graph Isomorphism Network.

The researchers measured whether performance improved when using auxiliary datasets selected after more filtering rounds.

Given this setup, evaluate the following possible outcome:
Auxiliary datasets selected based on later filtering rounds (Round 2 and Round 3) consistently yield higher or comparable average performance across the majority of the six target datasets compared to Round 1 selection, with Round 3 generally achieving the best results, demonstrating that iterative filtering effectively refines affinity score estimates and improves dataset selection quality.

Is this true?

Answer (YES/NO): YES